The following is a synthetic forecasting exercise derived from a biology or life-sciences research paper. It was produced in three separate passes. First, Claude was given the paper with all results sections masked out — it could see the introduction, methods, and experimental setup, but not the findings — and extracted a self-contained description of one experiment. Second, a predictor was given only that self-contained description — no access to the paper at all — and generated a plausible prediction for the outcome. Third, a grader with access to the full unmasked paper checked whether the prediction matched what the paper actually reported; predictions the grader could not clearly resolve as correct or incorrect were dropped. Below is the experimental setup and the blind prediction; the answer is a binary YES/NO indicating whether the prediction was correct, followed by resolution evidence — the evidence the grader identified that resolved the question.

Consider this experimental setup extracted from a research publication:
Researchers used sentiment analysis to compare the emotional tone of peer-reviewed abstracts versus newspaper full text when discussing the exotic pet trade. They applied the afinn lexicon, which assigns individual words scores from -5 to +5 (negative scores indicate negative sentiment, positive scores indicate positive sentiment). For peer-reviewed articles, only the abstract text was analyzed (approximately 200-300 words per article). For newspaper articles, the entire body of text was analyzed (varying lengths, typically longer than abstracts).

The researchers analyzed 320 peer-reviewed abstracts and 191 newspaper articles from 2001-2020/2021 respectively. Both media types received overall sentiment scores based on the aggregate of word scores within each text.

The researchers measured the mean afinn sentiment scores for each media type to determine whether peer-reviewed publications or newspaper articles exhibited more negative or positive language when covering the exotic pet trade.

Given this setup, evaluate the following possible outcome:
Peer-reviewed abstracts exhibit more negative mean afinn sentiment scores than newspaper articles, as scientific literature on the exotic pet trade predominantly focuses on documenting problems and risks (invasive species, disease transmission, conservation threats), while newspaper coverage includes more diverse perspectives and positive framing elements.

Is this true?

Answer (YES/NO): NO